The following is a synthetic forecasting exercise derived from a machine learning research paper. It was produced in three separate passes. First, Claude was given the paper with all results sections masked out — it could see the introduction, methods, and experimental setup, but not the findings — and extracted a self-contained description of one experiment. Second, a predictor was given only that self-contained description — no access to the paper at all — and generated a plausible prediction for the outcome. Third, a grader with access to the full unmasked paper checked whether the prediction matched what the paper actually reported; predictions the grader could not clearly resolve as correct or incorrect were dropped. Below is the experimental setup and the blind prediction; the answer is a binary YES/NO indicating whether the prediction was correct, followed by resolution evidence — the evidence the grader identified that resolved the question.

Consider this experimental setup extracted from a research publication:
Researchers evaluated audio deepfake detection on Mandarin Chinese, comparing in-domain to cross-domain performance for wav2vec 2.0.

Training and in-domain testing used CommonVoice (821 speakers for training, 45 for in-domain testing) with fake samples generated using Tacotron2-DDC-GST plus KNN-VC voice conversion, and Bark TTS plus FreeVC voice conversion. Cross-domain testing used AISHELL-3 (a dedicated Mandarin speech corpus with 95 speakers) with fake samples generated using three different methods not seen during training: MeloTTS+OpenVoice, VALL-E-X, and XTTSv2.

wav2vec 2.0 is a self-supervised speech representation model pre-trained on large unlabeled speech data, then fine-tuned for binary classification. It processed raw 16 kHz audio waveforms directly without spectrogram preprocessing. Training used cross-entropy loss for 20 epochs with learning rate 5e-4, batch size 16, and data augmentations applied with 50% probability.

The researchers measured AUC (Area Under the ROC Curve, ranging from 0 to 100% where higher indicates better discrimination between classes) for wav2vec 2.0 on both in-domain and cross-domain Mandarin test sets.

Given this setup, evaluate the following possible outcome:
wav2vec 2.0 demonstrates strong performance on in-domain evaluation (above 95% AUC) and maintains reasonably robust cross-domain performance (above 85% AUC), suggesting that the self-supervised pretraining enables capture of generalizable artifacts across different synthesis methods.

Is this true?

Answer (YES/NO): NO